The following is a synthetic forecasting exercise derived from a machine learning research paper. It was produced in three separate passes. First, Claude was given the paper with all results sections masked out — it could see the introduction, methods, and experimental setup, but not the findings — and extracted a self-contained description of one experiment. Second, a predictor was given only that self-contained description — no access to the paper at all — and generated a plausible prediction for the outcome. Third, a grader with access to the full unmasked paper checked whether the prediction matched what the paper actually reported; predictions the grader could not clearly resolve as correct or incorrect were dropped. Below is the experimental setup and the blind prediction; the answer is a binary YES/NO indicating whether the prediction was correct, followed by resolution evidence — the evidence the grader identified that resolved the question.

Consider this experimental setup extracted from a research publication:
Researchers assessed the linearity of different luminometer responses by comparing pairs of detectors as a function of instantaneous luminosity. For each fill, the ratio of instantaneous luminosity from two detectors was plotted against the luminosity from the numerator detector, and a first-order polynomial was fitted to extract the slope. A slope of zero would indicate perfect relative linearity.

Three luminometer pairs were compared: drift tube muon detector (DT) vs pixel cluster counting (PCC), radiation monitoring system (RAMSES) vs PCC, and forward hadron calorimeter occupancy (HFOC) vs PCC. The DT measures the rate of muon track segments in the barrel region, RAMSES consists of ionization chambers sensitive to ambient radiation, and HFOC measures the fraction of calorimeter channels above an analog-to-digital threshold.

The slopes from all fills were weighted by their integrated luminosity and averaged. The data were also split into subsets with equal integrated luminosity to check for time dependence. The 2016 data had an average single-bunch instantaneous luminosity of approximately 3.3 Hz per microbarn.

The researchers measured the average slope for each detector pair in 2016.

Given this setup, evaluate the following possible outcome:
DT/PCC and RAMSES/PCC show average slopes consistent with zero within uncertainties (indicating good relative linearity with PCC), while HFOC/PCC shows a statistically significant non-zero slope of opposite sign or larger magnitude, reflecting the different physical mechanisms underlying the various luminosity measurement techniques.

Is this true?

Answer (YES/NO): NO